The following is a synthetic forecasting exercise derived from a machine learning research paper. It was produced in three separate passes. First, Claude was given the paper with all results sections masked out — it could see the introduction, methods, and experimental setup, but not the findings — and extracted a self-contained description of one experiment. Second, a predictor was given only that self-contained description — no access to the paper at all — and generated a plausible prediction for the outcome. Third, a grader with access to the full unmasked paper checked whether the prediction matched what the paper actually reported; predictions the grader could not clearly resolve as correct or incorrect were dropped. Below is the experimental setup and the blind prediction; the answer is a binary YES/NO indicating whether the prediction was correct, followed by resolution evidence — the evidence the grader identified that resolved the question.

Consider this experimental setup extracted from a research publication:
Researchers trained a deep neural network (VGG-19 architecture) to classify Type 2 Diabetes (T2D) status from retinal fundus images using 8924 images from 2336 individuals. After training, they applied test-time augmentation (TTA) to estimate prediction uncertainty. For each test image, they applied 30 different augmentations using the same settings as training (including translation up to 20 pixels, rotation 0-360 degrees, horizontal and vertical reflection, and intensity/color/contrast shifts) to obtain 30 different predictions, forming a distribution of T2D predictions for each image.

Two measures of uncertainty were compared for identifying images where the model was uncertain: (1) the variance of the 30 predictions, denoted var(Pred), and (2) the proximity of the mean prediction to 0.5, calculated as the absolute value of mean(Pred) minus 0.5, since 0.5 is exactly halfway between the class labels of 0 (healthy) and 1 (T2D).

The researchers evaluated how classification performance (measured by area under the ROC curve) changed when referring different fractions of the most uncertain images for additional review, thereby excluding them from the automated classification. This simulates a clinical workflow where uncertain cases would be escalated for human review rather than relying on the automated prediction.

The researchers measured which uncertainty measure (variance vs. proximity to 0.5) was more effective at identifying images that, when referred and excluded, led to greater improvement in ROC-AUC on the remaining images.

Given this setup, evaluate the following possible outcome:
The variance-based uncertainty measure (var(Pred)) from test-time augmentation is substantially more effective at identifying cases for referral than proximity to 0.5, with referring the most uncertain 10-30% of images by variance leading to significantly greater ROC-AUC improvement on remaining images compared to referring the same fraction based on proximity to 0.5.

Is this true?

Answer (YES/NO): NO